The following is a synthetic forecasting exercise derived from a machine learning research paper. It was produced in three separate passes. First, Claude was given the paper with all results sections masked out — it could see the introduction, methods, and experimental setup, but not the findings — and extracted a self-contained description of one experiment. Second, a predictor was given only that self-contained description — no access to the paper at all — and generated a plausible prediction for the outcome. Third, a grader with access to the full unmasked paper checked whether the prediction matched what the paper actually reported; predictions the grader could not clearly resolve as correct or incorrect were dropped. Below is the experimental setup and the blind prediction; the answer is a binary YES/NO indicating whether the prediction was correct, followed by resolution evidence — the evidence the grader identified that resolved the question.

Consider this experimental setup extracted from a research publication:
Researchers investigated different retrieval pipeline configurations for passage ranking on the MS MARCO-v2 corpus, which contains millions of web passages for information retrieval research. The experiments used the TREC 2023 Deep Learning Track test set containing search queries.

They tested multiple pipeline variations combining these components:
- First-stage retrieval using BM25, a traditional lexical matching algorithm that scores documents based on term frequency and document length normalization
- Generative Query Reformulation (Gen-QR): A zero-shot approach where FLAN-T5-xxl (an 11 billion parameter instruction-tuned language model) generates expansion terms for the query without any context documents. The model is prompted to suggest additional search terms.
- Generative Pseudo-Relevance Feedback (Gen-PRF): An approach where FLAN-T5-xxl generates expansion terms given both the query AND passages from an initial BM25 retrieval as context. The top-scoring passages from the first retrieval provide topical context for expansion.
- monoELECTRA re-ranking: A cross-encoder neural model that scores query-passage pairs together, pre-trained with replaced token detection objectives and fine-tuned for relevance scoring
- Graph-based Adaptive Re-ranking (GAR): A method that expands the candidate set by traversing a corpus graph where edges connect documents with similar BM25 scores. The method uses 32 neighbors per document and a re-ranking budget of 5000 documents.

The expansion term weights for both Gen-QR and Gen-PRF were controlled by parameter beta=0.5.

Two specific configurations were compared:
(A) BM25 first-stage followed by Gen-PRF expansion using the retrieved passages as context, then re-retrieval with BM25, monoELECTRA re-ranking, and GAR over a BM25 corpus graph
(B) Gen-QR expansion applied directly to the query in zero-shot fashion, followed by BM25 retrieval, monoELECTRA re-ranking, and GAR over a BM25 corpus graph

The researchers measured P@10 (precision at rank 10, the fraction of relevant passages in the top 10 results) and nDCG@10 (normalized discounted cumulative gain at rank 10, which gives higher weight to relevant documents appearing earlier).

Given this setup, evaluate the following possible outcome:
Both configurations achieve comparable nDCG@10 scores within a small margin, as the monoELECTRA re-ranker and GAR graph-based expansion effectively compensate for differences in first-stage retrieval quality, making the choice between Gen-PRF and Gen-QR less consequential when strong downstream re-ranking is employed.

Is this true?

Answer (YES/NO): NO